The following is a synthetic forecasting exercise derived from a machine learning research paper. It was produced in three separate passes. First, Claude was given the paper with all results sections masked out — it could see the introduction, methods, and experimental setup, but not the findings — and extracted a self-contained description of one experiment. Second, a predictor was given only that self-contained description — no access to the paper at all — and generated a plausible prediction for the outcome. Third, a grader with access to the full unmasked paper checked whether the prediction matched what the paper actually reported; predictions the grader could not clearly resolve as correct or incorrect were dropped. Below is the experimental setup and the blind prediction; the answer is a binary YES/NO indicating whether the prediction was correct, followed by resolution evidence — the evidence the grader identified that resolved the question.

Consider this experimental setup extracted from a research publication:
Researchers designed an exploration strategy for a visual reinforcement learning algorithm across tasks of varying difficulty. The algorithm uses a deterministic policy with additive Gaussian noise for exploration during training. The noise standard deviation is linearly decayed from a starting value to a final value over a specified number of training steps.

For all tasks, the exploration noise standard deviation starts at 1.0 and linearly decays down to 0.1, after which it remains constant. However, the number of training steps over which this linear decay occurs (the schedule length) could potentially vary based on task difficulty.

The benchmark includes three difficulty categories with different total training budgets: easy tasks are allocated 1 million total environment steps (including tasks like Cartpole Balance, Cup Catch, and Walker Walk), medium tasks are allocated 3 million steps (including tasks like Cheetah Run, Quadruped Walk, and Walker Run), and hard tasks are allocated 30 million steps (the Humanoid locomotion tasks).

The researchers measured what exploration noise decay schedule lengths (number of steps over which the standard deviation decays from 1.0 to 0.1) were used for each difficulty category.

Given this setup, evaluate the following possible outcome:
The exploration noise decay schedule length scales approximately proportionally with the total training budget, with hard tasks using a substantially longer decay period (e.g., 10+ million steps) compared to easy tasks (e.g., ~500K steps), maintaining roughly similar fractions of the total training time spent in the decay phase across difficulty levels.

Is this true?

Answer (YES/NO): NO